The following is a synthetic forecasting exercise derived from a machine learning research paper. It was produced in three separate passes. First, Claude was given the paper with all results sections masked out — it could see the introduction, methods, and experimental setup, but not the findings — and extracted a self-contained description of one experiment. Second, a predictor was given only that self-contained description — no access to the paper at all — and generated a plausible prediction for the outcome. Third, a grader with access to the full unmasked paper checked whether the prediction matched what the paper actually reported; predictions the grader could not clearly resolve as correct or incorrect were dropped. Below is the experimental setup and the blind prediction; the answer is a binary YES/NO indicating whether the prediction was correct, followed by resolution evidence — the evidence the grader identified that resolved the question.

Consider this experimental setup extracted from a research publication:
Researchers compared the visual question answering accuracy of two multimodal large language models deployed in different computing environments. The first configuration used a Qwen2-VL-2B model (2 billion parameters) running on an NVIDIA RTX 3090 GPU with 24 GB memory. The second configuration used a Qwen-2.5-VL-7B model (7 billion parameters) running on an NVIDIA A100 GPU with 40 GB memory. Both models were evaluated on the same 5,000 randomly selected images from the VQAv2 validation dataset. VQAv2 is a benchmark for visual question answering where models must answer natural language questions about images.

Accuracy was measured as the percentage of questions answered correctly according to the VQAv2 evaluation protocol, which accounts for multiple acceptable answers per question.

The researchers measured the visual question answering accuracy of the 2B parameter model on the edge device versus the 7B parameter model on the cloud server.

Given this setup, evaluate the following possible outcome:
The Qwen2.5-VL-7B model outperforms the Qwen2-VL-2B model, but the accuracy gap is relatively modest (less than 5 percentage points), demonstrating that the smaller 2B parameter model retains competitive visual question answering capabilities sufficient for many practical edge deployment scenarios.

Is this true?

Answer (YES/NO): NO